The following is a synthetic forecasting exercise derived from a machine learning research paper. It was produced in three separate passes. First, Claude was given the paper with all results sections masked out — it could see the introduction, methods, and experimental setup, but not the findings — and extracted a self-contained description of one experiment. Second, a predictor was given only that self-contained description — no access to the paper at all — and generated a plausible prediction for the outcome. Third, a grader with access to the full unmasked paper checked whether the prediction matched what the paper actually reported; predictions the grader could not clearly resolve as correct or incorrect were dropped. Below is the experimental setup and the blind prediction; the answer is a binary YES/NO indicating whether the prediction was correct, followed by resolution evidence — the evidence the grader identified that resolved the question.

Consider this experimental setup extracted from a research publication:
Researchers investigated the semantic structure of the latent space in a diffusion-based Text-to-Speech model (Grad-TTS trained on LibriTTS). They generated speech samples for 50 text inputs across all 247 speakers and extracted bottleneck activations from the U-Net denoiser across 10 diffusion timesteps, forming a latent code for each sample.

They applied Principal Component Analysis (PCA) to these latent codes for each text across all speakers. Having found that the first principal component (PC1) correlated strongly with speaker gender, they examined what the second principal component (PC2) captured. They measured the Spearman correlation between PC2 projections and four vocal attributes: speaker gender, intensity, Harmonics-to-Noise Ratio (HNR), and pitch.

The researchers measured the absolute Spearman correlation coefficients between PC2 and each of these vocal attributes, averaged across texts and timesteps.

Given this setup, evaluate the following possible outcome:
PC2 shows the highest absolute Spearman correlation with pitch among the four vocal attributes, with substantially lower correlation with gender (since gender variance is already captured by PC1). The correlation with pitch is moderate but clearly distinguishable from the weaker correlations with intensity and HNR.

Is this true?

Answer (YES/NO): NO